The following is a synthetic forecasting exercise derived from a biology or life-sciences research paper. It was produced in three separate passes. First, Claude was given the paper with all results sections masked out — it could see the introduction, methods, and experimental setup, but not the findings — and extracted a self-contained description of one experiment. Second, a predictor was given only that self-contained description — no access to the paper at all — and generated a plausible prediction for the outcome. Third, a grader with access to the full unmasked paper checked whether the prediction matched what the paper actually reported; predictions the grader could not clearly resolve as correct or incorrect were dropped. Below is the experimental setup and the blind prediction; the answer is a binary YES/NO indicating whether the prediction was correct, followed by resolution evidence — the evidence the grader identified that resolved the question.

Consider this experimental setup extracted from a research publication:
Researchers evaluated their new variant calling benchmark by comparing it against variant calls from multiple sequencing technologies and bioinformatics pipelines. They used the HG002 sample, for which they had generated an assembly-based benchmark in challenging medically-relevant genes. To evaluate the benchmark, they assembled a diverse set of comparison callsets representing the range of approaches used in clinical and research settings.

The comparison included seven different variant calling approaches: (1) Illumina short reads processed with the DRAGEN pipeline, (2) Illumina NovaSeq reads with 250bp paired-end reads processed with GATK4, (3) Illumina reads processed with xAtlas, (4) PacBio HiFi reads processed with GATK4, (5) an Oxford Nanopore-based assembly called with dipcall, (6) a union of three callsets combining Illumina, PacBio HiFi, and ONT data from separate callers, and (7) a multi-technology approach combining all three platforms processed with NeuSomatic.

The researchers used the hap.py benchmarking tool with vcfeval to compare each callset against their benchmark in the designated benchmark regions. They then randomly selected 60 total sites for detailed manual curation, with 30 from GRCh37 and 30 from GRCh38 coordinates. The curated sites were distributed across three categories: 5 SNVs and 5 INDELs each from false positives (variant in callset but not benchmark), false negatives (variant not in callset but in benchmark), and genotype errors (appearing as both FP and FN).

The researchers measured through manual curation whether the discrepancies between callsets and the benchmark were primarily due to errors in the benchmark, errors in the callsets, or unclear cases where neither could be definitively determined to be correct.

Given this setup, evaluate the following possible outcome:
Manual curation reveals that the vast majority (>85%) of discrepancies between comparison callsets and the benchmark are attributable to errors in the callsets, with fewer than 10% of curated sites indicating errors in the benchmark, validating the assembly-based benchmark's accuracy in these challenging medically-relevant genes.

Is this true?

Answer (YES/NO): NO